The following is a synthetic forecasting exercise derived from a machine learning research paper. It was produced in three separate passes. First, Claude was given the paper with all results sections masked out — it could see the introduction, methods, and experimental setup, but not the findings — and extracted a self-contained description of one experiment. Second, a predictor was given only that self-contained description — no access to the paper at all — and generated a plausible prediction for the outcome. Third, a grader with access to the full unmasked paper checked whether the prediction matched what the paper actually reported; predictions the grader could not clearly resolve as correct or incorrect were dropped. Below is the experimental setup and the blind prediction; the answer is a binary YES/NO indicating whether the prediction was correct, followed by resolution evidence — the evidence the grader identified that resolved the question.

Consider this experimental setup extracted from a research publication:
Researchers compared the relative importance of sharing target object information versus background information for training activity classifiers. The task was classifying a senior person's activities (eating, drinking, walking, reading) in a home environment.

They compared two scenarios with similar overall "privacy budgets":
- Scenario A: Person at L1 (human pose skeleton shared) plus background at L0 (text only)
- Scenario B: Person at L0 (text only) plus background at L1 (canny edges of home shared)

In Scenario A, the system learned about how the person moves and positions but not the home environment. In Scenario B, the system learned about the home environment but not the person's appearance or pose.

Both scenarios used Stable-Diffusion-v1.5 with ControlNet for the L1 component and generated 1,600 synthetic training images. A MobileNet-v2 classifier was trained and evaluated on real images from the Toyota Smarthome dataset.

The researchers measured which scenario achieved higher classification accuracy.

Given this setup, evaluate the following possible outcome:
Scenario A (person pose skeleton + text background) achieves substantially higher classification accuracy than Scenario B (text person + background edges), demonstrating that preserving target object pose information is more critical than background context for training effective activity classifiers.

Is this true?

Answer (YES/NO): NO